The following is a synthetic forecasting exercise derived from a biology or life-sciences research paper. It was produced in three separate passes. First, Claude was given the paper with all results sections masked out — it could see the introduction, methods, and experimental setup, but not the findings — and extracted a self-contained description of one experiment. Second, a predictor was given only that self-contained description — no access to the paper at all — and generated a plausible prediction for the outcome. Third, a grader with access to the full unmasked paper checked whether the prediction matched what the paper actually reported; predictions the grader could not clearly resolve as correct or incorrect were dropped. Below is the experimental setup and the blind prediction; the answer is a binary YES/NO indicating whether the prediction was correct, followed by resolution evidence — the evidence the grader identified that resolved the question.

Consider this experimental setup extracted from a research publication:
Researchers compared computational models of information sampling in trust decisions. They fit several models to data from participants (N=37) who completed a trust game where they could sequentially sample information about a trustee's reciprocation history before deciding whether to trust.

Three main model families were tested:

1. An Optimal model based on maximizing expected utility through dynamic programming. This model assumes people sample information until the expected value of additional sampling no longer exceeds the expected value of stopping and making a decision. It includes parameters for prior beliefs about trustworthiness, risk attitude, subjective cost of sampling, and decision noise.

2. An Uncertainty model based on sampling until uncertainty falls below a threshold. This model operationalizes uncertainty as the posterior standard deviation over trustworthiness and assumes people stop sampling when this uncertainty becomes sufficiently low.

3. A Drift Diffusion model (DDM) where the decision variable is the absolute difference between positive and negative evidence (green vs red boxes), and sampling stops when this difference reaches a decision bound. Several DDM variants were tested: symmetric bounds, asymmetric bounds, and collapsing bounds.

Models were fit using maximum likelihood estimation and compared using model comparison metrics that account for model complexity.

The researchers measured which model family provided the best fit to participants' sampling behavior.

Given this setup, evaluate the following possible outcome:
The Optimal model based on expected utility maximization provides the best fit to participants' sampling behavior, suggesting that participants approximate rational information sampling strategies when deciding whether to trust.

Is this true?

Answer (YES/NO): NO